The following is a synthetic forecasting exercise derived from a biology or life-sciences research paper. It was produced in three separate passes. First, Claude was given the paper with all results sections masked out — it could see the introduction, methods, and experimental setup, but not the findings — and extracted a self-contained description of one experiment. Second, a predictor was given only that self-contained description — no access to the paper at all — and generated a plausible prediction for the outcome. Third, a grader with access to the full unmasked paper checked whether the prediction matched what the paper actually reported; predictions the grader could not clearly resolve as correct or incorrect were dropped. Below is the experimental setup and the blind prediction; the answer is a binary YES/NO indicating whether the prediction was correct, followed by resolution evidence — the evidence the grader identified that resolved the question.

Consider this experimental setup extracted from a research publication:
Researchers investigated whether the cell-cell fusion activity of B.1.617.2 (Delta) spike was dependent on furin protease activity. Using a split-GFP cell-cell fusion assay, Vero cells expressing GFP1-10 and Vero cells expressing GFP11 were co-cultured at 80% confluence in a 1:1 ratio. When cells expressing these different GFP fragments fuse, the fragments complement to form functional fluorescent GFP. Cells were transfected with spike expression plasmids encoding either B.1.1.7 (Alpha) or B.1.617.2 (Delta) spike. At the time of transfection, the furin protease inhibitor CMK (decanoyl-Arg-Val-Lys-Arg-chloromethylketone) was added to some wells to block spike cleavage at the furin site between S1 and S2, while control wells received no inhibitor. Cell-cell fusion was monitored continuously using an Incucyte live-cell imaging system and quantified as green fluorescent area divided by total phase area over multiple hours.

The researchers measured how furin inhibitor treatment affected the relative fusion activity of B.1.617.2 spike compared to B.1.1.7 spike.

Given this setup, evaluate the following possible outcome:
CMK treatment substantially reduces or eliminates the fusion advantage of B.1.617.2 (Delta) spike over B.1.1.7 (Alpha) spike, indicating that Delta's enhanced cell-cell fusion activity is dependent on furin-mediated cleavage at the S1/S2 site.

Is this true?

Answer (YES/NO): NO